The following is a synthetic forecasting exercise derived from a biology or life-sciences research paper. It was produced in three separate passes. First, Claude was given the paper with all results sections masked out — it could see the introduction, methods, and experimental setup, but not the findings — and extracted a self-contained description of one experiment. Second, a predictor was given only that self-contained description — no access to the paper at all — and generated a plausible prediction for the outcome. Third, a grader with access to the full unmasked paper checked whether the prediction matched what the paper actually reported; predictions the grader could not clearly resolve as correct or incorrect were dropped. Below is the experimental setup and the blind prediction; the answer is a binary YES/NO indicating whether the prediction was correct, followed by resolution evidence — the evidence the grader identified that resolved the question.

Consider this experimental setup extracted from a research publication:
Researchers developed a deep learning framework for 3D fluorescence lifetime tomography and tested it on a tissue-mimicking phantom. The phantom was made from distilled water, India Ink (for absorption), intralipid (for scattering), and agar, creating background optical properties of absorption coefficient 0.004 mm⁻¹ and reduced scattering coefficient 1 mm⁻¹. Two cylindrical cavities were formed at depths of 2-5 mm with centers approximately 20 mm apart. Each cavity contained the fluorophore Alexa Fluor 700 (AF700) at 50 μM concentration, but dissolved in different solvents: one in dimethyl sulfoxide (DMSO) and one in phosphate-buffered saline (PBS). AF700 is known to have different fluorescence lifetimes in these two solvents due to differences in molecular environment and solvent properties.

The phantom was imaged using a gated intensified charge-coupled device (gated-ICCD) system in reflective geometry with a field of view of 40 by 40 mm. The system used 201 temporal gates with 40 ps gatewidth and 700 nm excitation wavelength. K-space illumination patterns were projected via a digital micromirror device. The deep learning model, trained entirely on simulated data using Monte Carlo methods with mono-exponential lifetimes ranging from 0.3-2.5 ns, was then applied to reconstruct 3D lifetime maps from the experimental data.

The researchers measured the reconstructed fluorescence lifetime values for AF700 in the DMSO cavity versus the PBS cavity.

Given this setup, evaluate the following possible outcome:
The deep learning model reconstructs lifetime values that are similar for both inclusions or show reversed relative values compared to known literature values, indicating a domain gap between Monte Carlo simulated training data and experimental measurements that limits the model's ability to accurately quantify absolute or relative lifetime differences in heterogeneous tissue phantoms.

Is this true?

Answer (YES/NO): NO